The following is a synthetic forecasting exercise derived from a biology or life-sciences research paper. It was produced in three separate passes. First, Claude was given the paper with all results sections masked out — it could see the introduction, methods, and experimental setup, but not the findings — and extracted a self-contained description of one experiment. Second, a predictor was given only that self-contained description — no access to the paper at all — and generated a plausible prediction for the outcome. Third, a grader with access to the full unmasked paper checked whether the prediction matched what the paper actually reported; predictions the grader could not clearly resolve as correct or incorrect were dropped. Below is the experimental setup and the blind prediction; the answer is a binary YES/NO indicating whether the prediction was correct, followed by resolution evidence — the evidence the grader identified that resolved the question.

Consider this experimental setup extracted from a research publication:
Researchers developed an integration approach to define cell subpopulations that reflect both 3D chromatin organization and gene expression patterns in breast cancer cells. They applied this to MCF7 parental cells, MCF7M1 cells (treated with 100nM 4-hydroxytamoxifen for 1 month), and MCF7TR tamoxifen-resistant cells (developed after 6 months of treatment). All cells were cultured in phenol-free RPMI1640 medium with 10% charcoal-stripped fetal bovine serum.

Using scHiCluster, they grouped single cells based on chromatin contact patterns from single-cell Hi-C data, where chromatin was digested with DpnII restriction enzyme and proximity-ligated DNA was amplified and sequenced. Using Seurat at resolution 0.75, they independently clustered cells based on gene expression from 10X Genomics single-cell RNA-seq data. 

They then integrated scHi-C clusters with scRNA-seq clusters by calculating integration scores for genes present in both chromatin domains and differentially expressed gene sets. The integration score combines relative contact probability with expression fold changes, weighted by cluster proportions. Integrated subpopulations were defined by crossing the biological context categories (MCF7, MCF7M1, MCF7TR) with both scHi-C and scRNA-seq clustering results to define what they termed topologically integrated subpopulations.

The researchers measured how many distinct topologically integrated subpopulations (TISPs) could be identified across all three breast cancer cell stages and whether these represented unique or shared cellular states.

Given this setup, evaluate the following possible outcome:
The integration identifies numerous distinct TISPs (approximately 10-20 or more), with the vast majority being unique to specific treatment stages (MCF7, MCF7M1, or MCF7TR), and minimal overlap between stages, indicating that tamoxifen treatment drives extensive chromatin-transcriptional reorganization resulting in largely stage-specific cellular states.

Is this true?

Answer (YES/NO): NO